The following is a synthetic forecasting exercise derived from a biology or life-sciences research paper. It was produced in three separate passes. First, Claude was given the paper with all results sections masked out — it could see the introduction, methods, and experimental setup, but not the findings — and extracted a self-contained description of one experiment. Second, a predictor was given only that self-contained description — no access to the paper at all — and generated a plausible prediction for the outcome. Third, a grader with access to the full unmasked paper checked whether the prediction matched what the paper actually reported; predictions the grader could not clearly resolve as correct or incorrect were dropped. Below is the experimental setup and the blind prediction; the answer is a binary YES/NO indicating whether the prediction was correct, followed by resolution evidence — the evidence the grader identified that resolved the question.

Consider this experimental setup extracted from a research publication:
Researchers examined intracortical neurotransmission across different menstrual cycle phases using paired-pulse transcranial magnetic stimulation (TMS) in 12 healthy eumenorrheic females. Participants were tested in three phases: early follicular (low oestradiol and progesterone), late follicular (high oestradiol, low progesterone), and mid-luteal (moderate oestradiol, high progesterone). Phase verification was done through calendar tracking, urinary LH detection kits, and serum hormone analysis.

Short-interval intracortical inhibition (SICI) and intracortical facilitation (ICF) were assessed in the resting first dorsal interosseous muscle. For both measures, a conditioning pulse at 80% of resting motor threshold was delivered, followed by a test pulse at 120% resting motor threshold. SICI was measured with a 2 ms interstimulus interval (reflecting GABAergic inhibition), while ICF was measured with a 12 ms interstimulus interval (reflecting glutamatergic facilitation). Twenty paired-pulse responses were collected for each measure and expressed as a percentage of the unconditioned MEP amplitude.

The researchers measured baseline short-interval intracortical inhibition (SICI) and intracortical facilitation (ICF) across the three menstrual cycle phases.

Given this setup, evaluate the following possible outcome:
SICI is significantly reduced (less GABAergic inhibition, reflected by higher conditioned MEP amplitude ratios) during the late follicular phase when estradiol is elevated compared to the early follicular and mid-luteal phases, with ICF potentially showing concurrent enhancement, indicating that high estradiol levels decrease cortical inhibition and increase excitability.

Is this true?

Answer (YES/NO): NO